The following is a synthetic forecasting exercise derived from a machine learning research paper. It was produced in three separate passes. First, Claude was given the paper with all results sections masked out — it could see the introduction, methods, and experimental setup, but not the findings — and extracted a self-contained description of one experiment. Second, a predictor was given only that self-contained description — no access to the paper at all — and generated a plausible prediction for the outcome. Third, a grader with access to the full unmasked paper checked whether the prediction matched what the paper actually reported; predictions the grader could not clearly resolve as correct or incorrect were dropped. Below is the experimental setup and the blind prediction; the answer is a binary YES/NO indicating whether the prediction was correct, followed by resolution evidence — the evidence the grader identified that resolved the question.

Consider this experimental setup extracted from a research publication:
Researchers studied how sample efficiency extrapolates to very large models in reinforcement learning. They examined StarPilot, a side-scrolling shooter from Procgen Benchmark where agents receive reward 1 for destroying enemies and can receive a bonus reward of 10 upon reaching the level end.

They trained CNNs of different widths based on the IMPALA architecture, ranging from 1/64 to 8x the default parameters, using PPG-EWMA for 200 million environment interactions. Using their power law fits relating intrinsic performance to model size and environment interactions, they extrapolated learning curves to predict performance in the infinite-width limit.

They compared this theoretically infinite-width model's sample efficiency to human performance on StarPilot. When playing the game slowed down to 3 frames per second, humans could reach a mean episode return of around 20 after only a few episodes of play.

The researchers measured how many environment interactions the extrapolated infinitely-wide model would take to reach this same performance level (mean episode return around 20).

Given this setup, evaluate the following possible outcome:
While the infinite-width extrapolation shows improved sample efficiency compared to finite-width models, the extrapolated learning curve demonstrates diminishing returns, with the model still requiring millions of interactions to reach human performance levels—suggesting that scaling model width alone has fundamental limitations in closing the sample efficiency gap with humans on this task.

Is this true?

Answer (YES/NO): NO